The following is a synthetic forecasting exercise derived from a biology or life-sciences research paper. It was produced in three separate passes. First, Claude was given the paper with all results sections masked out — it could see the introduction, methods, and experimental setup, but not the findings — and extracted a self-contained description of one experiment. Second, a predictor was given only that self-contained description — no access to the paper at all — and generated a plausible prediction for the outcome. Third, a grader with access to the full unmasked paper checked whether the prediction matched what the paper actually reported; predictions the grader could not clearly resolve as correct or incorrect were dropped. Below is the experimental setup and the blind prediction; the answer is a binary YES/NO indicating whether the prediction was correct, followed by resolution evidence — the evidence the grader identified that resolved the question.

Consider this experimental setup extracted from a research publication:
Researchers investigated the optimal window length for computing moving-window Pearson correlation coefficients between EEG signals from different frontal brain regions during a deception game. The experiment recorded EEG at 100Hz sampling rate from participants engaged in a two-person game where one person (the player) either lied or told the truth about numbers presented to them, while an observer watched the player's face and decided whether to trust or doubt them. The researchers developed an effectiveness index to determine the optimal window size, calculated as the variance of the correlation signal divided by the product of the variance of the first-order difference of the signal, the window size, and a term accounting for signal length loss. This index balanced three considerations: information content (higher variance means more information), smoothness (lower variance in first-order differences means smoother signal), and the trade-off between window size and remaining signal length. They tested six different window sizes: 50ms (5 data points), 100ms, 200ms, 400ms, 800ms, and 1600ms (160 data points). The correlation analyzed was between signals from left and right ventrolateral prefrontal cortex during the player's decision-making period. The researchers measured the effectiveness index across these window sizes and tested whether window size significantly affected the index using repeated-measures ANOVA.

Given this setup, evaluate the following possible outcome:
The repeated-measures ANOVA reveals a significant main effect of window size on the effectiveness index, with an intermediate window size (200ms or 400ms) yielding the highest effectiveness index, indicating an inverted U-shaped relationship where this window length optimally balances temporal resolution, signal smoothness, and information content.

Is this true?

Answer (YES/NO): NO